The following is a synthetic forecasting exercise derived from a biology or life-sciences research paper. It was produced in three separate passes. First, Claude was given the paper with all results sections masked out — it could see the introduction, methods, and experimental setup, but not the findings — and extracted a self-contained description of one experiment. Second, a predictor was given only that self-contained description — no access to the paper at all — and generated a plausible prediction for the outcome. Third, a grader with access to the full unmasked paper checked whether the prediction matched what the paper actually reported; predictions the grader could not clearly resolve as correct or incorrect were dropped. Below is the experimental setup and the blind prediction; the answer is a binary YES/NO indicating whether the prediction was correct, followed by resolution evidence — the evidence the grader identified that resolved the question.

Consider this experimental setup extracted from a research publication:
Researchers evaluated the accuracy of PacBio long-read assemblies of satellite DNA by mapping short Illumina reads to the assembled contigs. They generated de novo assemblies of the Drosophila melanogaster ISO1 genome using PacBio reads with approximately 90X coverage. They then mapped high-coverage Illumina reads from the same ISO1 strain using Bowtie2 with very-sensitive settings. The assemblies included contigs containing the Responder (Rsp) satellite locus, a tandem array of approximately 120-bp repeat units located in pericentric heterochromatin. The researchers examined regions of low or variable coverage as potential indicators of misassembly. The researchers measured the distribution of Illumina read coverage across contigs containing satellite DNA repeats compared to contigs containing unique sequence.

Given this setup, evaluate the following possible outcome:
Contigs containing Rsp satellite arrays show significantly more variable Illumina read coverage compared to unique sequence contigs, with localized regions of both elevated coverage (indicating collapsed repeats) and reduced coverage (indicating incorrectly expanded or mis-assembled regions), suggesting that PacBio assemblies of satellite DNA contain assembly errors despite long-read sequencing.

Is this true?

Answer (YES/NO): NO